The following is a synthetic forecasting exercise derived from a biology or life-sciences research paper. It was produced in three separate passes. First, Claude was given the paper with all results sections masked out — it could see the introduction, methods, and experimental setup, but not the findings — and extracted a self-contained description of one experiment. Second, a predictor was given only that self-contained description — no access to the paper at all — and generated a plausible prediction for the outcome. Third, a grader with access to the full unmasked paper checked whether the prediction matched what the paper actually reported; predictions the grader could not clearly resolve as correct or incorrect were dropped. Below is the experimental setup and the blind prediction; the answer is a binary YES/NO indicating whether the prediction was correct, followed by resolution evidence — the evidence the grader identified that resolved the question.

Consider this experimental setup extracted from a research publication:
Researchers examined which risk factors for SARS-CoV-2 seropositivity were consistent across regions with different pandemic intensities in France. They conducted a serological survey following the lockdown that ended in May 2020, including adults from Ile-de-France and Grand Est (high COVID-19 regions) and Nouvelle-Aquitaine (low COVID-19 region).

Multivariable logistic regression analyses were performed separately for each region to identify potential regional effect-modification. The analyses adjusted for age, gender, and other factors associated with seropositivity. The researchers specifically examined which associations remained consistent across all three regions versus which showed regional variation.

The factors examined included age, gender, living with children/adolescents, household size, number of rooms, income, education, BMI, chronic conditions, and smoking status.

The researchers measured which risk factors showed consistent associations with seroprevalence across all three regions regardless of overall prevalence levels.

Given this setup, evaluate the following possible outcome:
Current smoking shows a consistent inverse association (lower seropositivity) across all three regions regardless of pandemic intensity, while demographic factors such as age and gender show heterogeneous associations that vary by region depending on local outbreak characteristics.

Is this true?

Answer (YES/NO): NO